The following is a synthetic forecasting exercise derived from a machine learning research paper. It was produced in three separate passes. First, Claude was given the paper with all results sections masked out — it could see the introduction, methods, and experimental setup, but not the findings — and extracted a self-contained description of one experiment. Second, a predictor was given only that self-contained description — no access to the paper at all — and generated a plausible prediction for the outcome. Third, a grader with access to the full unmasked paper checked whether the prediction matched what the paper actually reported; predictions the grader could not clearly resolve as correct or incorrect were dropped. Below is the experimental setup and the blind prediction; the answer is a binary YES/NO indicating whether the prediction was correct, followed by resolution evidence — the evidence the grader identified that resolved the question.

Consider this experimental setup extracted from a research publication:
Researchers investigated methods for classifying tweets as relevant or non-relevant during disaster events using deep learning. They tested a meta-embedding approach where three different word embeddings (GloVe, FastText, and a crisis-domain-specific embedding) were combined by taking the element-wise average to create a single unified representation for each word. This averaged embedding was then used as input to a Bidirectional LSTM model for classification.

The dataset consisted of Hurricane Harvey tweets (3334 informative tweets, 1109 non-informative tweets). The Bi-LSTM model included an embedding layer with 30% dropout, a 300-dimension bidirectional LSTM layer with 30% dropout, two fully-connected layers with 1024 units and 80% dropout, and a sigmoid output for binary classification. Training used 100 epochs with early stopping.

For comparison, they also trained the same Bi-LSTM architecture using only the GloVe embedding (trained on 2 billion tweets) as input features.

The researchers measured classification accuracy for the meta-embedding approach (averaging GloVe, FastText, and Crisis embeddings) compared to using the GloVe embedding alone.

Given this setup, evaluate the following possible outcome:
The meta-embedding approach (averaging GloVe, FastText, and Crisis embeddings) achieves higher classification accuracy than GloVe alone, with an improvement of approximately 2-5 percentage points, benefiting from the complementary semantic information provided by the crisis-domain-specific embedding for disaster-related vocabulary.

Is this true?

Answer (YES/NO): NO